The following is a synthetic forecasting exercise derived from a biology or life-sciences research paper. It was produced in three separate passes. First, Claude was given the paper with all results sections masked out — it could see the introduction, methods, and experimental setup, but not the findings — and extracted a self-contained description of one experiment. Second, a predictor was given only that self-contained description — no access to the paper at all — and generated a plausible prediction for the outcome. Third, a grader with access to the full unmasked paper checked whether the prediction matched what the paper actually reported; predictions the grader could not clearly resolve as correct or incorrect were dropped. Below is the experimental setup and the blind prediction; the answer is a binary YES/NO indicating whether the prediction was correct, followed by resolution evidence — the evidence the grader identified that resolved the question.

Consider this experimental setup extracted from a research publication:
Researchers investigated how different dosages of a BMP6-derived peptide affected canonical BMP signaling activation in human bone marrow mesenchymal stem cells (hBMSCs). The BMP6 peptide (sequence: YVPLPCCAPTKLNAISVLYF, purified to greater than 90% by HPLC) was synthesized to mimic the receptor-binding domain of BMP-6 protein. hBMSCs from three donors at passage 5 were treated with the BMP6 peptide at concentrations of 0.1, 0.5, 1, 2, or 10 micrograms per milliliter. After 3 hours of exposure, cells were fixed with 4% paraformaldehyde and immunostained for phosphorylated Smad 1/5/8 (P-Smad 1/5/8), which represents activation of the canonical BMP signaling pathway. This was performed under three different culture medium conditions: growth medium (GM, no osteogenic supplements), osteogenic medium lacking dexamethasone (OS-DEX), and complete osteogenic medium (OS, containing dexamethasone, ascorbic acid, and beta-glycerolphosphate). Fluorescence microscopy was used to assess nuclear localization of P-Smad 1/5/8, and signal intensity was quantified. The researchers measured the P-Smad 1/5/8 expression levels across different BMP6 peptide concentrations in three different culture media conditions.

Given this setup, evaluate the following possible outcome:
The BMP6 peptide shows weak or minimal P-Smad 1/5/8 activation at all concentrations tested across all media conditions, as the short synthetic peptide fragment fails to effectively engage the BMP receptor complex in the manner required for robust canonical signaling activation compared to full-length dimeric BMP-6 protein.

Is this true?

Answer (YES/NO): NO